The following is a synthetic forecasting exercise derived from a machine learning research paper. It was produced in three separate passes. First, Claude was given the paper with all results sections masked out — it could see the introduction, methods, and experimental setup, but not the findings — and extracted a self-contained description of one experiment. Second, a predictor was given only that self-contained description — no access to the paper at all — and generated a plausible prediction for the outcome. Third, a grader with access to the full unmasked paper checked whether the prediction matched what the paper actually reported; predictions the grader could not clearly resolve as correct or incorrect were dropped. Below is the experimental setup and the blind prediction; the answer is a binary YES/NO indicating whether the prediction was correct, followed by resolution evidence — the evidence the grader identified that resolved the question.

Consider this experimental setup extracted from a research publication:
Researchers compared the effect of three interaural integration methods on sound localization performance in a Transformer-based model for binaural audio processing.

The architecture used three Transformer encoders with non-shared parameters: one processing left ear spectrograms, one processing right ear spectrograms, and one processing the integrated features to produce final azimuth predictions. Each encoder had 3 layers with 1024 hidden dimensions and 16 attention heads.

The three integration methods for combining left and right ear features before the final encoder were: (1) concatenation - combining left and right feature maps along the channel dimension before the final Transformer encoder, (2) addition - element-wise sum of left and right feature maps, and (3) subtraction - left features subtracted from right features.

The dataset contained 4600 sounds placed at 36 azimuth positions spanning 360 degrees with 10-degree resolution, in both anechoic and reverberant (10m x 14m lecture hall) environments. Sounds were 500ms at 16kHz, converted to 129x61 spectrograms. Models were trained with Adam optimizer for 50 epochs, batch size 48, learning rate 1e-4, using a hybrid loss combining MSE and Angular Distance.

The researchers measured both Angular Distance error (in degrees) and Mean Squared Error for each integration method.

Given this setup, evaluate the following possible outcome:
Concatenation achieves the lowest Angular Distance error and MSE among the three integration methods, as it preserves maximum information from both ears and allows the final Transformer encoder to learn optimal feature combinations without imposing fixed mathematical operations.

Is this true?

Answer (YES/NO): NO